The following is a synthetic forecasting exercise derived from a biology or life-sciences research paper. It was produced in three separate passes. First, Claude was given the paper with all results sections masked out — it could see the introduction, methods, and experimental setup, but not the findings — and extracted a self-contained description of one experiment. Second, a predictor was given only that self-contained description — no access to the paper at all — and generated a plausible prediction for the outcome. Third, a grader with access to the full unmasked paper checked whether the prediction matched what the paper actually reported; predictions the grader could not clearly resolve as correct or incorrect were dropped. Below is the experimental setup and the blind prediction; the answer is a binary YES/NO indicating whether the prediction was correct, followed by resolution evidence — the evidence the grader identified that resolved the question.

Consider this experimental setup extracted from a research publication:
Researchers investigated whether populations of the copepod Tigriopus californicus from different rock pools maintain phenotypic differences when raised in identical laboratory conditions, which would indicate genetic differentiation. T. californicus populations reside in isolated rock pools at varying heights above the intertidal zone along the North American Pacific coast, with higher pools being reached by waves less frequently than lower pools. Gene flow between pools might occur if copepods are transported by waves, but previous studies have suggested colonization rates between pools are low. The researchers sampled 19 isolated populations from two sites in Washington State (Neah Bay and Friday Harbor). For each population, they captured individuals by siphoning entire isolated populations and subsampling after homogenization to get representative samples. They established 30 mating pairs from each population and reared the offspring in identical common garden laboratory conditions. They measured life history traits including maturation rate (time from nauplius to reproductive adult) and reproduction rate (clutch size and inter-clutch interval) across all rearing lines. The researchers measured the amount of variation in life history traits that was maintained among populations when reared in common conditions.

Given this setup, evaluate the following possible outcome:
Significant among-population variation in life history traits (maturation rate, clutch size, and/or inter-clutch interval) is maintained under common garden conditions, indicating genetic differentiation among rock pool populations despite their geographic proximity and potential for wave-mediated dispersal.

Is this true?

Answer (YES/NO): YES